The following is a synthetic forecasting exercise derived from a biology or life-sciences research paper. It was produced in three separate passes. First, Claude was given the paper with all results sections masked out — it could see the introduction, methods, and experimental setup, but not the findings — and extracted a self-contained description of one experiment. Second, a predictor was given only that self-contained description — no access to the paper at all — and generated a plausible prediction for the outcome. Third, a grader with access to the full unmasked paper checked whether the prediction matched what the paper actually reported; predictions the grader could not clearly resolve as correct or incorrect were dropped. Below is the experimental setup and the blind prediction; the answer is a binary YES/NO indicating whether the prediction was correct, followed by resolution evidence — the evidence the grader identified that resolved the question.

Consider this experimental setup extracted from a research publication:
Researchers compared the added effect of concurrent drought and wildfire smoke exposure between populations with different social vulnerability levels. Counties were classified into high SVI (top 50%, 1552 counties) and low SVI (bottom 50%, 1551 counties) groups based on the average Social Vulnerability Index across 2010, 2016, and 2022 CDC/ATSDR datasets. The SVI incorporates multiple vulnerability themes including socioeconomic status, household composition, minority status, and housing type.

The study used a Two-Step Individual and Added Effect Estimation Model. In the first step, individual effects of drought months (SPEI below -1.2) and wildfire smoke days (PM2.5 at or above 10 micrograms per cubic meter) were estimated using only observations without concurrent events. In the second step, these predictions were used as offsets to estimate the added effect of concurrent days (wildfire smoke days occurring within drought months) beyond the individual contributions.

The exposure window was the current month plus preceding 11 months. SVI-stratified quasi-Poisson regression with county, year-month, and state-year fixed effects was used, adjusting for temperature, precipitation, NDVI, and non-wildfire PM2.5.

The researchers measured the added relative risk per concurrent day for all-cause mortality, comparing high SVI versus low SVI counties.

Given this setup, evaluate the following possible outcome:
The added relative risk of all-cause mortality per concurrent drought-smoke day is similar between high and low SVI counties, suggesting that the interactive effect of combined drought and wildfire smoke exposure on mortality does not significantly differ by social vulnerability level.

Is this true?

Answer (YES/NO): NO